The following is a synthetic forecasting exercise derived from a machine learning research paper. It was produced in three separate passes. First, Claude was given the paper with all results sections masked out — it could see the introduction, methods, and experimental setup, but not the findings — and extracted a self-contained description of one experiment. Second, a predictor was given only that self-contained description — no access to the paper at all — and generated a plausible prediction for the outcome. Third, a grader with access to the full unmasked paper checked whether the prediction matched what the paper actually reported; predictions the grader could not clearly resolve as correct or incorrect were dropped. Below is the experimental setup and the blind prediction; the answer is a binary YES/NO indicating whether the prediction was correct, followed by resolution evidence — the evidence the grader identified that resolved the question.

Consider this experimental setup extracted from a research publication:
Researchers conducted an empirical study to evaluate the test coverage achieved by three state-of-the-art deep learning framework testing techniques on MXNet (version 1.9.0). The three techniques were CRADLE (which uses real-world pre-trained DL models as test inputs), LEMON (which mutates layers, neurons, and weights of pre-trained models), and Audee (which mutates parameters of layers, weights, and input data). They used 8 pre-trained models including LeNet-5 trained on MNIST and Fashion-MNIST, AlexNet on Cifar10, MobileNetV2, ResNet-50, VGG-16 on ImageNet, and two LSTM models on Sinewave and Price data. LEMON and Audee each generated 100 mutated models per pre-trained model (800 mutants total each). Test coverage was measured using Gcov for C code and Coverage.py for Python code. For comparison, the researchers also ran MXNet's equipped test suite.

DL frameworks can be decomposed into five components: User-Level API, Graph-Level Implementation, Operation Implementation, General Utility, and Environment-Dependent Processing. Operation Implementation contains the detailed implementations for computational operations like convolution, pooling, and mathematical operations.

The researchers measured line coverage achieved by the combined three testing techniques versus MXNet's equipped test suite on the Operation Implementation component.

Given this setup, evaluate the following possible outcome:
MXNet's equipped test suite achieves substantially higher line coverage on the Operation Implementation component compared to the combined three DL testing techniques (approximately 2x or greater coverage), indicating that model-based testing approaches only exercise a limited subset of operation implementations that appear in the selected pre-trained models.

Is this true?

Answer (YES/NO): YES